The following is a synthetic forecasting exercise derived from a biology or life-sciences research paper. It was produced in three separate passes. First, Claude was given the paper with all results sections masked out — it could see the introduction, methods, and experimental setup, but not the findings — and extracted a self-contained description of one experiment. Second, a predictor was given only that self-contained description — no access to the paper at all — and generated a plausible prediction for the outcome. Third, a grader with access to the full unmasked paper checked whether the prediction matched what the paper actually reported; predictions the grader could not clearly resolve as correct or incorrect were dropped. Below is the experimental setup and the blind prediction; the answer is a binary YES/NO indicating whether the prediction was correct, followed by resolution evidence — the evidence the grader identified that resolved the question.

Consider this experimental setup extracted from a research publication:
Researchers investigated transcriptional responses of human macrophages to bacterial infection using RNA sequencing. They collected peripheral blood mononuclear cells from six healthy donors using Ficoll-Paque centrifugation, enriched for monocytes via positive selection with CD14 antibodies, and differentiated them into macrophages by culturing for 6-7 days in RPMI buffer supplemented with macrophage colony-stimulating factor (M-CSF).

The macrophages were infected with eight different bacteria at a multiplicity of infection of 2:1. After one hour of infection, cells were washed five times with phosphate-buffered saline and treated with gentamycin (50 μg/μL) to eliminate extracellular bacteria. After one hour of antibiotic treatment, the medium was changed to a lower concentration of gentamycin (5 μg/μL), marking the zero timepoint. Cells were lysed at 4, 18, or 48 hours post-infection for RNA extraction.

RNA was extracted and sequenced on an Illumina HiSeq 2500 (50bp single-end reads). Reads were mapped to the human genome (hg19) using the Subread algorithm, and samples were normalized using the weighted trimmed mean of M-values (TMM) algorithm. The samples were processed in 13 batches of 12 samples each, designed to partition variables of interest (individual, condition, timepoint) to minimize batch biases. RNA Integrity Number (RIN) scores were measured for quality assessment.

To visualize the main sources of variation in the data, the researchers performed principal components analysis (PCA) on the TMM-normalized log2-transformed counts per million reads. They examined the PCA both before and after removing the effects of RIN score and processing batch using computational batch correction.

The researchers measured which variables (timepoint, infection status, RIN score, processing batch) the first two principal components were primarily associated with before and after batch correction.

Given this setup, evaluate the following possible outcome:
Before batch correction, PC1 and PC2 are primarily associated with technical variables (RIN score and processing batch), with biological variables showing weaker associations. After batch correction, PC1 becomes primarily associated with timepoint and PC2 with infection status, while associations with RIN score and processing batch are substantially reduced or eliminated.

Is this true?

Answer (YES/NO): NO